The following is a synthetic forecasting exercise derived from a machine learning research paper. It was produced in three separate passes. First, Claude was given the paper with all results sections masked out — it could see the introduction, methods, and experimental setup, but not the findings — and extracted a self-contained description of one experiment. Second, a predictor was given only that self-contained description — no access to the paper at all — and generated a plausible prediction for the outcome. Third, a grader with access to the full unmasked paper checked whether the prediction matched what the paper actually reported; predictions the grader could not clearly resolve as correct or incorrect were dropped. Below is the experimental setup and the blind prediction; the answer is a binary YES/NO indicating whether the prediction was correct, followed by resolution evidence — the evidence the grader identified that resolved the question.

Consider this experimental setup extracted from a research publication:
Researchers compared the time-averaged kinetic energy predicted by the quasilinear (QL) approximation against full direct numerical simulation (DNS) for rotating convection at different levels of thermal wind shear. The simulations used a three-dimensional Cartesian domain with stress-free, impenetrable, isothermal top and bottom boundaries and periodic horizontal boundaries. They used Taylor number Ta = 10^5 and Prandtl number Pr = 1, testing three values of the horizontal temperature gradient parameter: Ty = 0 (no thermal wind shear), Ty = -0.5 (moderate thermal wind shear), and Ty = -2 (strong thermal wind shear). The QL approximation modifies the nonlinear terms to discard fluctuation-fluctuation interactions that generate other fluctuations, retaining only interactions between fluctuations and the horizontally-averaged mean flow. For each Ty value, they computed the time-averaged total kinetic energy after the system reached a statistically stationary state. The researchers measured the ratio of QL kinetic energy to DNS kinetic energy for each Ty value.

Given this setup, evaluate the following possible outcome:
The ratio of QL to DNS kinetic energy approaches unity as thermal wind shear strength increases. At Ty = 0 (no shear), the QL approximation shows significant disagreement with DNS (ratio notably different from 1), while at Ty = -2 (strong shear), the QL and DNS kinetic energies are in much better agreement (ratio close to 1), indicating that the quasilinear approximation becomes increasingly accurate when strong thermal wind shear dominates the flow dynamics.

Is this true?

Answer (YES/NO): NO